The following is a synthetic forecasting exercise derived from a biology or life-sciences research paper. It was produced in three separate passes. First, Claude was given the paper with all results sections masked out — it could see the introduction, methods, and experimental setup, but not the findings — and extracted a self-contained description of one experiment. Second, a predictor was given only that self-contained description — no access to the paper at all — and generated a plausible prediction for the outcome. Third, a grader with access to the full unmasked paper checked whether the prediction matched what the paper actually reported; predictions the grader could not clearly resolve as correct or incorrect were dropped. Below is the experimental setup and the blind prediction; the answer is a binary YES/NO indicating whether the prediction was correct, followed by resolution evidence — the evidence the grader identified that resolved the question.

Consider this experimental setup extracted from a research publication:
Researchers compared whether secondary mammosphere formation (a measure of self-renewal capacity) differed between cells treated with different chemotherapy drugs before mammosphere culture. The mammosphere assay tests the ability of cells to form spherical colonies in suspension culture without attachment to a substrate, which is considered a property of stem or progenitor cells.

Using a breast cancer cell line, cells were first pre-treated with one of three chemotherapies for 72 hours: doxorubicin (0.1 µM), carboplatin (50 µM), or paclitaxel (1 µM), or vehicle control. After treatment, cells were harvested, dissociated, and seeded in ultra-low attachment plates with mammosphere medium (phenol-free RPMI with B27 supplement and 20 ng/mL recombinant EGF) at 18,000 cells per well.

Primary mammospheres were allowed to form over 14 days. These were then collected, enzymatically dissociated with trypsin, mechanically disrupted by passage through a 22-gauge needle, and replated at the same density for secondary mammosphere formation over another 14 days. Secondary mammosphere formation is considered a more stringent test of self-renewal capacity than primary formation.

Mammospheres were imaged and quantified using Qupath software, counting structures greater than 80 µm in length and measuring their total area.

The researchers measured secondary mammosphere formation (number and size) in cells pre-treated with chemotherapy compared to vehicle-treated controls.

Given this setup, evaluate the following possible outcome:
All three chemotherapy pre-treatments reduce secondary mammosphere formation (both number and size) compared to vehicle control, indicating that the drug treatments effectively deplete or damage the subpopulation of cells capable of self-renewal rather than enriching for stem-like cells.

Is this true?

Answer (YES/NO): NO